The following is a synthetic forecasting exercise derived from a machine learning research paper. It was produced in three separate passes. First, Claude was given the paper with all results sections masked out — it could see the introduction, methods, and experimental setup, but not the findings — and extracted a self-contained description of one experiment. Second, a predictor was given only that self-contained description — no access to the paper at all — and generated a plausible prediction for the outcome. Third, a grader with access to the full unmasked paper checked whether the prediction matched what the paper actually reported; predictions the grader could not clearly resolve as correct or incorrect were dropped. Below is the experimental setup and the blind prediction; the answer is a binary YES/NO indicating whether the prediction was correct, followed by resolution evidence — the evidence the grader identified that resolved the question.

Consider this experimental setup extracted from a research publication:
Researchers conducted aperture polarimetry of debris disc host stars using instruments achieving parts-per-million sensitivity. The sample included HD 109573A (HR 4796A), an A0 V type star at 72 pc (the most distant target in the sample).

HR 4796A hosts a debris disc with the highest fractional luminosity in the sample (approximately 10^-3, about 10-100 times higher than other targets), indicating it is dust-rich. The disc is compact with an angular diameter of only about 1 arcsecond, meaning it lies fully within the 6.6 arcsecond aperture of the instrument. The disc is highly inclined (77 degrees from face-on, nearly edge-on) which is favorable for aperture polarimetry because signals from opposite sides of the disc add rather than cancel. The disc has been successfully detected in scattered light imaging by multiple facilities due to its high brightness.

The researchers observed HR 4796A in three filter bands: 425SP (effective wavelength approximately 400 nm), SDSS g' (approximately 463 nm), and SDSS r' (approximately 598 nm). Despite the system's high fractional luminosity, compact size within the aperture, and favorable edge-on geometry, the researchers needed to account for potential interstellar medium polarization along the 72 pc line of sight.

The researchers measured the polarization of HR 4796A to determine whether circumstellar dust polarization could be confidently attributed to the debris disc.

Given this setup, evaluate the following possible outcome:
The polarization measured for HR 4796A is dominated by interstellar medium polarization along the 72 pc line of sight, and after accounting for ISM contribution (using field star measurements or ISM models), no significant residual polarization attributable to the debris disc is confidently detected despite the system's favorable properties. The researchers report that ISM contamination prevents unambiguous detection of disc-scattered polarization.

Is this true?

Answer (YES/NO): YES